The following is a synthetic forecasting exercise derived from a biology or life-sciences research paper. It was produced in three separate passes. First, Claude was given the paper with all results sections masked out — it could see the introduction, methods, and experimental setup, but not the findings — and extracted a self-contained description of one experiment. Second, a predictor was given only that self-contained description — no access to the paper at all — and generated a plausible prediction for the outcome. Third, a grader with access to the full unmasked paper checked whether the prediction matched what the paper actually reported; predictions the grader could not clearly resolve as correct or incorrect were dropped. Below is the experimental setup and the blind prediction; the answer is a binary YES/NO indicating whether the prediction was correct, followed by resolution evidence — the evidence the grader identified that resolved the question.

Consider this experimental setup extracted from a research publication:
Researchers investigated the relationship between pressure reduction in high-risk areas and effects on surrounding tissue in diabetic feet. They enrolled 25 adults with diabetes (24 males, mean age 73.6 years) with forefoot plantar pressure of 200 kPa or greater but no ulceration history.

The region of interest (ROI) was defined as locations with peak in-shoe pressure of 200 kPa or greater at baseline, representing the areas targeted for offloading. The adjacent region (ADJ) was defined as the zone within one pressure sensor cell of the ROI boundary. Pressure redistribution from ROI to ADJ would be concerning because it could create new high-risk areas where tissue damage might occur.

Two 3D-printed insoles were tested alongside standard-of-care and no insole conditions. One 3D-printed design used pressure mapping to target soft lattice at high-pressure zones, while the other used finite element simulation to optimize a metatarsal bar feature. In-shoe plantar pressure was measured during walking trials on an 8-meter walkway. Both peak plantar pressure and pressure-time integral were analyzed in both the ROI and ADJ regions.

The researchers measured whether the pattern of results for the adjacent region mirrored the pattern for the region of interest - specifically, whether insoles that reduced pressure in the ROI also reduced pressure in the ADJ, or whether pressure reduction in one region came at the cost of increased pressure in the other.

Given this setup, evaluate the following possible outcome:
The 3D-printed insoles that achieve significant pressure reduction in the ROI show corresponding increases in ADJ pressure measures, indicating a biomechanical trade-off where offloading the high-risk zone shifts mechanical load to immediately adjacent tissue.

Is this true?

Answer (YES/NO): NO